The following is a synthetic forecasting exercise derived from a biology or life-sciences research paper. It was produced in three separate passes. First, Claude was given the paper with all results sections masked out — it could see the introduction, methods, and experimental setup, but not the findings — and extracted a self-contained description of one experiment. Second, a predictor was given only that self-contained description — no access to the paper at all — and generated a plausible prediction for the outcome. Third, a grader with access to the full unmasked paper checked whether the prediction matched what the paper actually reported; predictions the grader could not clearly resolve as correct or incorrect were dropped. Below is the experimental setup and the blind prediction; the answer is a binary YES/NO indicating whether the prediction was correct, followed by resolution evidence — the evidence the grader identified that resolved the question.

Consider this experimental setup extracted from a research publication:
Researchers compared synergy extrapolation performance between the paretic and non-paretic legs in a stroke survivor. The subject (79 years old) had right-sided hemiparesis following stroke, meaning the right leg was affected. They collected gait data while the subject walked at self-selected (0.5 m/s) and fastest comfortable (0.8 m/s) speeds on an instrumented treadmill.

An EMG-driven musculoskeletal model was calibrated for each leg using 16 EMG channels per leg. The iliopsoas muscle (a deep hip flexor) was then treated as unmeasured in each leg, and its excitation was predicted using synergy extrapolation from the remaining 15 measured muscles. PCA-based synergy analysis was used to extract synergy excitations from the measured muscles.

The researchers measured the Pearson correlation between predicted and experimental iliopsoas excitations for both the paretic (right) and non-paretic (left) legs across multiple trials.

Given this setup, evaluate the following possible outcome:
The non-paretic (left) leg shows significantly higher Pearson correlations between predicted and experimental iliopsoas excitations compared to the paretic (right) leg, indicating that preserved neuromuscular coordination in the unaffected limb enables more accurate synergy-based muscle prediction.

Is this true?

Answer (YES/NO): YES